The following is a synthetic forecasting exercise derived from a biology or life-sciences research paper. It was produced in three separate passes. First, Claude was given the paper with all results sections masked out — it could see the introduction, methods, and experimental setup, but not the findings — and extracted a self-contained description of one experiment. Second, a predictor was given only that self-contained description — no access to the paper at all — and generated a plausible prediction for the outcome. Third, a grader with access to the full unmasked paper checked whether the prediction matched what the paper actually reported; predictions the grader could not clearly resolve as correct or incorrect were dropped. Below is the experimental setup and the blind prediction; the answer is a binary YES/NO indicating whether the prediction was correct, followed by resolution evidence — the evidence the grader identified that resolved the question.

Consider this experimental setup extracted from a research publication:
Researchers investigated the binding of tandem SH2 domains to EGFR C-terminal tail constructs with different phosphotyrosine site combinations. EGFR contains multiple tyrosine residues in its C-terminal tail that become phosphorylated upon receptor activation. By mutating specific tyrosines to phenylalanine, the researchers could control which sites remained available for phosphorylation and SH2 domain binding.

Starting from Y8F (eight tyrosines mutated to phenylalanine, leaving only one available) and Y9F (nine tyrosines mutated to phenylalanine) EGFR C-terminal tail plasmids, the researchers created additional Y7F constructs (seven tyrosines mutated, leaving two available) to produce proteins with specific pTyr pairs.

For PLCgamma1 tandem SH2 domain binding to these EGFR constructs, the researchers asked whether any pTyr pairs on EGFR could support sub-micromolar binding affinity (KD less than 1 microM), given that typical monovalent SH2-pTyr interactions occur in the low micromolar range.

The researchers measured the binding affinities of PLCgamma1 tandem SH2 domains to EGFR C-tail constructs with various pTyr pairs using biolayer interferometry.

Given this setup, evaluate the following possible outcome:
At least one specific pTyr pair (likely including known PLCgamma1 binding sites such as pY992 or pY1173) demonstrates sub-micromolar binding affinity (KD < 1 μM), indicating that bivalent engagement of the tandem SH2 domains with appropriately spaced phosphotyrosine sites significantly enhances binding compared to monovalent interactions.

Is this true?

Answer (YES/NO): YES